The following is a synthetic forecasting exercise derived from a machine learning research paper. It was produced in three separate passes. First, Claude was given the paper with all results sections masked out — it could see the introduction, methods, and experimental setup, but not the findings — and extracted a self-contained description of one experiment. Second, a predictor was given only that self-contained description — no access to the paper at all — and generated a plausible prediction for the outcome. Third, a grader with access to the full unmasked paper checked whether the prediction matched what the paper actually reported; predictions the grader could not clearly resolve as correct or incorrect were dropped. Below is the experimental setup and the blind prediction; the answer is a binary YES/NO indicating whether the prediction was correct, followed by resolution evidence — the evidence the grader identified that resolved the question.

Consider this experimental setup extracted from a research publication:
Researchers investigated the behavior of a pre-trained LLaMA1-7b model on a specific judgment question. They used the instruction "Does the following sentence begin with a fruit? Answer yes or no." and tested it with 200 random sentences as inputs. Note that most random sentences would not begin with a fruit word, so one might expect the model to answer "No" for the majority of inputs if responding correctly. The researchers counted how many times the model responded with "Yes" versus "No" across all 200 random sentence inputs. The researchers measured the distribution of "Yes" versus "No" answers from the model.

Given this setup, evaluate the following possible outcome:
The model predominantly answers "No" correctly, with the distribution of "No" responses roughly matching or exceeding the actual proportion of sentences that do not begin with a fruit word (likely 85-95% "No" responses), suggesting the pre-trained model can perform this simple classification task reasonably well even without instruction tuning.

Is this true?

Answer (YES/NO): NO